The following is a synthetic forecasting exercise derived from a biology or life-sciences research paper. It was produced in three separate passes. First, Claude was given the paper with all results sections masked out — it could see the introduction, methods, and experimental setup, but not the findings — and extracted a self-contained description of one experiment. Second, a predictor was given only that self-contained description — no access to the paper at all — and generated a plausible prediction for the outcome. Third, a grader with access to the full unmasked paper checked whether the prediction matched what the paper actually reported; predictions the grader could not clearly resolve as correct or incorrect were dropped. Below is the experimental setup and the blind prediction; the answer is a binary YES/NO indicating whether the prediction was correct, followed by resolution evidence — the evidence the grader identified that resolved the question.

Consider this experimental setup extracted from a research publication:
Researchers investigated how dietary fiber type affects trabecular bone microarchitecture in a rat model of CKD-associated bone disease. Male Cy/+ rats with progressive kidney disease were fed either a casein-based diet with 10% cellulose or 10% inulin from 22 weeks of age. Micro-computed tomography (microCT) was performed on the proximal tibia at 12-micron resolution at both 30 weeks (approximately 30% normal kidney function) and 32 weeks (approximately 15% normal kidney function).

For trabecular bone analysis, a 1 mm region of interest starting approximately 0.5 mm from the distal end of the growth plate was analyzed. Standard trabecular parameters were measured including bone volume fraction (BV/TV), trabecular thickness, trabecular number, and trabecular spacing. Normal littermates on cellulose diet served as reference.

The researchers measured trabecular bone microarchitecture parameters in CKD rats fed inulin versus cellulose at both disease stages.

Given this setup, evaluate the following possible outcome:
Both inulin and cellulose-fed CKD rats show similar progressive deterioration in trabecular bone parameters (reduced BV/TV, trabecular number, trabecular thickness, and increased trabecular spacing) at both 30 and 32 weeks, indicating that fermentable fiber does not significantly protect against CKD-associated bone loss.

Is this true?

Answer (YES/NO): NO